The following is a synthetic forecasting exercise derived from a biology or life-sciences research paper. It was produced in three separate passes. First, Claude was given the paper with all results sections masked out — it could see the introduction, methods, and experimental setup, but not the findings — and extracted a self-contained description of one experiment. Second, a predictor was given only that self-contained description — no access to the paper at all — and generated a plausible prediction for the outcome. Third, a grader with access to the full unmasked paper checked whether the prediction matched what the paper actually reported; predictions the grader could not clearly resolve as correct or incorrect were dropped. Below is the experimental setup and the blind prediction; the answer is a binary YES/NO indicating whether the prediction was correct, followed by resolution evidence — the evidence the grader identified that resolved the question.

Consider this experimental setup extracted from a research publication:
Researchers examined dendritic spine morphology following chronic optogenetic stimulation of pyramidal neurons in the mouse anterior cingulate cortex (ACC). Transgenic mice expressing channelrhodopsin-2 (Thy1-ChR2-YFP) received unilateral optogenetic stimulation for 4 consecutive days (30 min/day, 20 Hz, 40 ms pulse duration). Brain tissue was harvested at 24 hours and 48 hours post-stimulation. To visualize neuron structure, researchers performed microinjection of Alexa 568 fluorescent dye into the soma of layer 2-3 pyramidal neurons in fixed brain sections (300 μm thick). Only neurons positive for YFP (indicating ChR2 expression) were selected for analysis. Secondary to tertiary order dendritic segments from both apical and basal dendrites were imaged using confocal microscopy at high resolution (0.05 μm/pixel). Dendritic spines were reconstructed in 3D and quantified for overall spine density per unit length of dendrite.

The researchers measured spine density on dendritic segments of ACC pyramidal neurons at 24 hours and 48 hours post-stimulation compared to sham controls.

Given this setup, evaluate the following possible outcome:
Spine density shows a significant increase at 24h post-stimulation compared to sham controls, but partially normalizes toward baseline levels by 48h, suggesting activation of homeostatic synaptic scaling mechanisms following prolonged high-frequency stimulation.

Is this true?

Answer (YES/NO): NO